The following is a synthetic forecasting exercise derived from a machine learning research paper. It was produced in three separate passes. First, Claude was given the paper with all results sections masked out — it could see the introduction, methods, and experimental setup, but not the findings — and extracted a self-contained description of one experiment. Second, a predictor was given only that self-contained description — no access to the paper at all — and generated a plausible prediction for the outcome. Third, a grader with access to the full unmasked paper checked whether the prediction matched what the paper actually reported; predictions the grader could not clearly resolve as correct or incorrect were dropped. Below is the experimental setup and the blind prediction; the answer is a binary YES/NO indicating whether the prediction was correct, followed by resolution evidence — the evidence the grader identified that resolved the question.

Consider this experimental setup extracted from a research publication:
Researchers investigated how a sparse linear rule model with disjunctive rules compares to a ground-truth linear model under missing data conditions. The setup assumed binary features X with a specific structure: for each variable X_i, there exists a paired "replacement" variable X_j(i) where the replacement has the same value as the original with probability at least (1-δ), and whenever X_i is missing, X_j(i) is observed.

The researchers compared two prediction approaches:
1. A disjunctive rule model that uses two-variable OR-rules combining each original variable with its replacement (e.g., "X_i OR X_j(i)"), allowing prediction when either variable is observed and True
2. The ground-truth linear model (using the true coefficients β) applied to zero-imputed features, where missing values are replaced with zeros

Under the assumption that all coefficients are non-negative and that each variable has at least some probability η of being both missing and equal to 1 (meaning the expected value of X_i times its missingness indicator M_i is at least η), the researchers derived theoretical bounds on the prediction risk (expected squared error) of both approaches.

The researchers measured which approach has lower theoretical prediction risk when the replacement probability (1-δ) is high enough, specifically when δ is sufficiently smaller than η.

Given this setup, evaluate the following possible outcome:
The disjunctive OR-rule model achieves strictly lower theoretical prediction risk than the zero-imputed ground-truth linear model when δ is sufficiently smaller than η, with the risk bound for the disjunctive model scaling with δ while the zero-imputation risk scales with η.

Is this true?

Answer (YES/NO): YES